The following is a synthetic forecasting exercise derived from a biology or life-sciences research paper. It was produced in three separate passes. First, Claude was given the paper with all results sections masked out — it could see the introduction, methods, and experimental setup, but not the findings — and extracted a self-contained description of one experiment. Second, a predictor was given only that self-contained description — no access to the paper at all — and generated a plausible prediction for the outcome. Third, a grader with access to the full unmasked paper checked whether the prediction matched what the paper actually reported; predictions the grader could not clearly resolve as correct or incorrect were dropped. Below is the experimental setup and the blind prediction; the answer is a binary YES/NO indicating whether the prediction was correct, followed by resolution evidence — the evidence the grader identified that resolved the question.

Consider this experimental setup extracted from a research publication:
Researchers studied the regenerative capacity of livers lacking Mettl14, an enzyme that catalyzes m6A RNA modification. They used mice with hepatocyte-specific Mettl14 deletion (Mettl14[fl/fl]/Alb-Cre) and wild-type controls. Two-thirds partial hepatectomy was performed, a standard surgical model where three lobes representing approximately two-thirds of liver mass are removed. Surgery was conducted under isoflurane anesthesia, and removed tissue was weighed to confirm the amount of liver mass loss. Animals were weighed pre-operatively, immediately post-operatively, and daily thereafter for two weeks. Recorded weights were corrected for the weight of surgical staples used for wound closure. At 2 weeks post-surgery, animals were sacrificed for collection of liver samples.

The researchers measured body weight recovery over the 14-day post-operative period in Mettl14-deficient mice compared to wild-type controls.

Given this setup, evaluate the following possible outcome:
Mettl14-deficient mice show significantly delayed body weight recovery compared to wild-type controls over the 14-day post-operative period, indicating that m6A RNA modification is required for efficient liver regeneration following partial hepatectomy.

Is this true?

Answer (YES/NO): NO